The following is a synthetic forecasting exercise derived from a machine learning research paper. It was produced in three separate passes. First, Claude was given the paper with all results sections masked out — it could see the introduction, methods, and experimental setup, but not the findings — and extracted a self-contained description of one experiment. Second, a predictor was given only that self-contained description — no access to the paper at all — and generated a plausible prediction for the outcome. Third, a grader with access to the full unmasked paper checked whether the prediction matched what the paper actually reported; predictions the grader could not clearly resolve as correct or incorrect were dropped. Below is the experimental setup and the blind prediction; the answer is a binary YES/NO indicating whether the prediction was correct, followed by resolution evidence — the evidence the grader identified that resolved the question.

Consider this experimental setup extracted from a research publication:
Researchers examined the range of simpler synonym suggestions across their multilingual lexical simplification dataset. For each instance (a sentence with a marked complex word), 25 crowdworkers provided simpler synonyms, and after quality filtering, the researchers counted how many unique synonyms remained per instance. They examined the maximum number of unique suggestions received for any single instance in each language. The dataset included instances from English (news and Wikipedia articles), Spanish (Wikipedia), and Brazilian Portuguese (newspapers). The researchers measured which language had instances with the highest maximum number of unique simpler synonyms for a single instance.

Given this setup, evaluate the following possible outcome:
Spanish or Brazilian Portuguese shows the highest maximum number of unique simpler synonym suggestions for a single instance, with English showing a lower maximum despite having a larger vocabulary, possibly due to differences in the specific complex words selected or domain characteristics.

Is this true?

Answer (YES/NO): NO